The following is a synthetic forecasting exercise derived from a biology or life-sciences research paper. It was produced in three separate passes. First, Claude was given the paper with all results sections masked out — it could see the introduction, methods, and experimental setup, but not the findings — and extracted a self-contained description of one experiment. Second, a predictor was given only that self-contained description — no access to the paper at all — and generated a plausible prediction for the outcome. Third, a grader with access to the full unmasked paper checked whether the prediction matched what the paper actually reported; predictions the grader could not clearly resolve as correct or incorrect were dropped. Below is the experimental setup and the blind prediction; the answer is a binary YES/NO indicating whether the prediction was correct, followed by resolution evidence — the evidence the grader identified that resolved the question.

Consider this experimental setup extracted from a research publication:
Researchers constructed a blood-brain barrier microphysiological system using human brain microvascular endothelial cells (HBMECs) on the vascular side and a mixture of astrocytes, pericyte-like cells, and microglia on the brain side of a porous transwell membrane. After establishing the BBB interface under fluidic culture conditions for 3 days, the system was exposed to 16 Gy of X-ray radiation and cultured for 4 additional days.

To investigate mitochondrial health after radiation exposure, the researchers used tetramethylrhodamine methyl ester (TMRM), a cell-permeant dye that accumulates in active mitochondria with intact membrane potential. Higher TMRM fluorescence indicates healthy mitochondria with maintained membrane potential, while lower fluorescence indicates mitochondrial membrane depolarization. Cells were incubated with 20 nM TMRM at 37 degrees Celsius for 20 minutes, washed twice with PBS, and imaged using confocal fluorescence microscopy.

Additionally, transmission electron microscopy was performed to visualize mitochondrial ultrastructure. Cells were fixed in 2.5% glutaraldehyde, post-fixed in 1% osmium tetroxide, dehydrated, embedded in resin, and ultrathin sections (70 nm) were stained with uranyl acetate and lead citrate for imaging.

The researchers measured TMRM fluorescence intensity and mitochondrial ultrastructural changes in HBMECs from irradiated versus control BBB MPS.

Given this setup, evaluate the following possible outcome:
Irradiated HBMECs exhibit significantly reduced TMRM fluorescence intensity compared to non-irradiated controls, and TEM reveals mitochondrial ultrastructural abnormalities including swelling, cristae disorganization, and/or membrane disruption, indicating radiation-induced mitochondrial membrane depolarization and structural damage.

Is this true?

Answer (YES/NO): YES